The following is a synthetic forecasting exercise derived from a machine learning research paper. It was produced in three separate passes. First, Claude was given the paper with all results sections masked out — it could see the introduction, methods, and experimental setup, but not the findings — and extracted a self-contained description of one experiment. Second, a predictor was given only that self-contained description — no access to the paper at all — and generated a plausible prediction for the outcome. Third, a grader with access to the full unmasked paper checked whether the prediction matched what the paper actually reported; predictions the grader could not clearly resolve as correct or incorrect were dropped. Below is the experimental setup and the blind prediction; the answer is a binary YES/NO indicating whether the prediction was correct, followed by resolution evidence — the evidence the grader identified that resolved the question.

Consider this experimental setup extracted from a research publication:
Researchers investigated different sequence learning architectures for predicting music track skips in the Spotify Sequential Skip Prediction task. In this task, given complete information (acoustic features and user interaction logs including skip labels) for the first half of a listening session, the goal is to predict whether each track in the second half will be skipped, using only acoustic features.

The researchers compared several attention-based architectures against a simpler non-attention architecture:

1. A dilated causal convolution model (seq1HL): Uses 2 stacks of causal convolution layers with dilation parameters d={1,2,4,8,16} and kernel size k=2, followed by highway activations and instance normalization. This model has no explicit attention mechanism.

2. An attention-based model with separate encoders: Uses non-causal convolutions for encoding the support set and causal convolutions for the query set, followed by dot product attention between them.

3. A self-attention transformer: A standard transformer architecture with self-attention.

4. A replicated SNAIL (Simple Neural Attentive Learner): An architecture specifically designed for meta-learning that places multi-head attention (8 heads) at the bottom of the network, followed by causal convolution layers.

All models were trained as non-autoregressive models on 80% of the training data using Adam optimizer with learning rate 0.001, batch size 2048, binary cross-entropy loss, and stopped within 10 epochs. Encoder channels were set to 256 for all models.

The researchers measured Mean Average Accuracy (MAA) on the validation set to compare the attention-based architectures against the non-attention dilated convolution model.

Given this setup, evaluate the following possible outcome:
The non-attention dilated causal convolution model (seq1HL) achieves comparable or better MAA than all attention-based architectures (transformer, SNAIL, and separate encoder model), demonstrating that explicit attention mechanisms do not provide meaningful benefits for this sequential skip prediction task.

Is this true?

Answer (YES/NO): YES